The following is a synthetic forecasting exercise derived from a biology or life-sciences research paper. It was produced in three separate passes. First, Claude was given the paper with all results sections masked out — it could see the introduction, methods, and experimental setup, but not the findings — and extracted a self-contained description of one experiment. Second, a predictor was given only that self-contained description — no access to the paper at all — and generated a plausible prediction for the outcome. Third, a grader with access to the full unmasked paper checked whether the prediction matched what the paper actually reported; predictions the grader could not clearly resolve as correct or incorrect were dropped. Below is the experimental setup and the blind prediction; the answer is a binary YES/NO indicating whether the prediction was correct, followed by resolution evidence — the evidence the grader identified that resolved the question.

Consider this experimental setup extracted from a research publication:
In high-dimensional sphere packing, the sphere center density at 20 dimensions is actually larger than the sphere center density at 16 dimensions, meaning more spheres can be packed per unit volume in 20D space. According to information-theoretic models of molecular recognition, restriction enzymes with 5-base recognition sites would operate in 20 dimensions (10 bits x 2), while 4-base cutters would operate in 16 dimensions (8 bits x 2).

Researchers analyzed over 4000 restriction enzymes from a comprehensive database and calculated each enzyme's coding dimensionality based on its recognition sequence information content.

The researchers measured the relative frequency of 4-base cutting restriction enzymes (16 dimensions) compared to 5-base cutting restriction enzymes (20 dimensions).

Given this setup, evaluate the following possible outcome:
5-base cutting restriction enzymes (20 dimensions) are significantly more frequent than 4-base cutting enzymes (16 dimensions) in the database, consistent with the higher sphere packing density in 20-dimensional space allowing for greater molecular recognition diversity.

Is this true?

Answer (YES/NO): NO